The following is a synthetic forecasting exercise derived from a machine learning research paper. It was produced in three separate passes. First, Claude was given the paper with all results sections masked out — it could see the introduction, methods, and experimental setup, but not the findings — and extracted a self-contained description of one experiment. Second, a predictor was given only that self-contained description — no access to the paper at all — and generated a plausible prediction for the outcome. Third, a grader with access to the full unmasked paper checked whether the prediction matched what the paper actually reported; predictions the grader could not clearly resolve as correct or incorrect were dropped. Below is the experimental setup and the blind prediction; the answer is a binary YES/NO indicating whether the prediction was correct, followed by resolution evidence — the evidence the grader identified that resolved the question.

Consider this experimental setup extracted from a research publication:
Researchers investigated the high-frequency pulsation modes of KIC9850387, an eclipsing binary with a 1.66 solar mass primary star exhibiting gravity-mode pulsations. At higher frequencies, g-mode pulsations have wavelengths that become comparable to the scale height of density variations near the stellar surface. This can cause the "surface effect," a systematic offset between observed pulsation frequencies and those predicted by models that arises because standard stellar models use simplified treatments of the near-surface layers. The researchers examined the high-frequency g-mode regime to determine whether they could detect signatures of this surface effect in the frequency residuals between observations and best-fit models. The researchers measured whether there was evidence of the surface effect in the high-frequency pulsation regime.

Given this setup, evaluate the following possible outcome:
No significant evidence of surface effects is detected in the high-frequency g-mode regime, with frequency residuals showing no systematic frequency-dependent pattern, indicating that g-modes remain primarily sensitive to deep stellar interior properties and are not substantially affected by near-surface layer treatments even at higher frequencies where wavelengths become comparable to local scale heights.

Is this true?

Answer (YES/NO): NO